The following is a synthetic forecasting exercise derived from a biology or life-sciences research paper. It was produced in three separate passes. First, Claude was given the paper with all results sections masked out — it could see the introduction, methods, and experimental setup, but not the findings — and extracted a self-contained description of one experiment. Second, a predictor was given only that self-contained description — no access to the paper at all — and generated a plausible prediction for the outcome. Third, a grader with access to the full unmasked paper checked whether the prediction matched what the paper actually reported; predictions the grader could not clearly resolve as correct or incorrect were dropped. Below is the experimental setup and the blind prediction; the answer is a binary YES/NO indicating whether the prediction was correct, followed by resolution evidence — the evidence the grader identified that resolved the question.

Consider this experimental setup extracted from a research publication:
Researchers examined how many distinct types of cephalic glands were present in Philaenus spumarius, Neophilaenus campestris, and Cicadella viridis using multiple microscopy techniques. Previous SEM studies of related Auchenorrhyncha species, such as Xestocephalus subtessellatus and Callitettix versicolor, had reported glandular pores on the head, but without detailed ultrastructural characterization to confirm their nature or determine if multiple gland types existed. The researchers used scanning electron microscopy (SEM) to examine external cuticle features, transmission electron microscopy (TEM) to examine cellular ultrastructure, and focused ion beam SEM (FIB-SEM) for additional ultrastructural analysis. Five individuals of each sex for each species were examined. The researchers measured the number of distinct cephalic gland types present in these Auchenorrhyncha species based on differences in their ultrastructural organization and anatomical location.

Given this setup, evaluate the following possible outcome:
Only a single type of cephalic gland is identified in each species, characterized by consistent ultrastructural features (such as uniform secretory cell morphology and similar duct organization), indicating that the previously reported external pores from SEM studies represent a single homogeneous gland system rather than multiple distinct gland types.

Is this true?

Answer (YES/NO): NO